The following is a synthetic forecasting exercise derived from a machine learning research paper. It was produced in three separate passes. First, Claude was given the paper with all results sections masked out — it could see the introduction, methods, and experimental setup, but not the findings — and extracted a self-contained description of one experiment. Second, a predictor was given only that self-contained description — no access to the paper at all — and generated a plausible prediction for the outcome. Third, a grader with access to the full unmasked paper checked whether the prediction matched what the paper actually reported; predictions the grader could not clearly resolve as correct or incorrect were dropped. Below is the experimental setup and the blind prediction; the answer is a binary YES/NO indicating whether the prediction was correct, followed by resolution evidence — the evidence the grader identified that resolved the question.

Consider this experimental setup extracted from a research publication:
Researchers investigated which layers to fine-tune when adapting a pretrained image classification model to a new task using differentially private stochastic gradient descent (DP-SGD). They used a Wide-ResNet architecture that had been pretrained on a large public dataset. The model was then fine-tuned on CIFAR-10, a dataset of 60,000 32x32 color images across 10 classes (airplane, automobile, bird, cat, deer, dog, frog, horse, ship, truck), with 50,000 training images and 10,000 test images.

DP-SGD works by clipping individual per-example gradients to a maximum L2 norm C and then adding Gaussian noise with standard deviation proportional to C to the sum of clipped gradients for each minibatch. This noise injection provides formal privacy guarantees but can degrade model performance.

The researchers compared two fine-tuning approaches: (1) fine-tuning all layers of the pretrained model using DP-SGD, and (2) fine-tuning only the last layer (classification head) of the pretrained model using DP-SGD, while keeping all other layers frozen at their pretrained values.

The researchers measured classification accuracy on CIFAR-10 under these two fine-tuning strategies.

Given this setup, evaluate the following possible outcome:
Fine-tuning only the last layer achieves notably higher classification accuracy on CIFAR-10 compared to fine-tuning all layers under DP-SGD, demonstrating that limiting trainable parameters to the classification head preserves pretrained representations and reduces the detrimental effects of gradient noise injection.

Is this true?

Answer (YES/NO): NO